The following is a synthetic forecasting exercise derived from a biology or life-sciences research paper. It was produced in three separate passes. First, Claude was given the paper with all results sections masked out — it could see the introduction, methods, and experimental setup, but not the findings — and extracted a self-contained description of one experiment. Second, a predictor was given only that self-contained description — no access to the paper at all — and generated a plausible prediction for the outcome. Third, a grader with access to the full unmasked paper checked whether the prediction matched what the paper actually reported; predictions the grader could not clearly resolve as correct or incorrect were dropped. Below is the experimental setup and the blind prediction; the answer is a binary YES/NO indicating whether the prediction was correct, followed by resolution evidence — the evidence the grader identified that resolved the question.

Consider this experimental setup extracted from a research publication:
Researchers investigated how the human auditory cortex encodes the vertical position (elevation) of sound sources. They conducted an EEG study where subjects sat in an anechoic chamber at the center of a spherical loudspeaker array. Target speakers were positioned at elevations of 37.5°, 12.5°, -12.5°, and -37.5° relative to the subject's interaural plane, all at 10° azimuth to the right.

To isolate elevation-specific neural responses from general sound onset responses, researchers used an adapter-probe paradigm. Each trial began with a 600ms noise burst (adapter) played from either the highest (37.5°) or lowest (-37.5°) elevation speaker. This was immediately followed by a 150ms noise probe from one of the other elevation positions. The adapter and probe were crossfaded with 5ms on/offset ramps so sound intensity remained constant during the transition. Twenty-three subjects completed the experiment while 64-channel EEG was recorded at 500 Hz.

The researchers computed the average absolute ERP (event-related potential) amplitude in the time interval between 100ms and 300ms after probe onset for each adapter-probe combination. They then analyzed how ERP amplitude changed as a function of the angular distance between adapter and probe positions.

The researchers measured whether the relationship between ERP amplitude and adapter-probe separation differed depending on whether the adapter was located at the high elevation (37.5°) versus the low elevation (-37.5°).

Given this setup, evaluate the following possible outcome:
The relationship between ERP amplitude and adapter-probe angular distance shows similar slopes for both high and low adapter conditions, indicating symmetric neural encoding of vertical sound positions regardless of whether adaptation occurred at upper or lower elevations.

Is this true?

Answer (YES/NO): NO